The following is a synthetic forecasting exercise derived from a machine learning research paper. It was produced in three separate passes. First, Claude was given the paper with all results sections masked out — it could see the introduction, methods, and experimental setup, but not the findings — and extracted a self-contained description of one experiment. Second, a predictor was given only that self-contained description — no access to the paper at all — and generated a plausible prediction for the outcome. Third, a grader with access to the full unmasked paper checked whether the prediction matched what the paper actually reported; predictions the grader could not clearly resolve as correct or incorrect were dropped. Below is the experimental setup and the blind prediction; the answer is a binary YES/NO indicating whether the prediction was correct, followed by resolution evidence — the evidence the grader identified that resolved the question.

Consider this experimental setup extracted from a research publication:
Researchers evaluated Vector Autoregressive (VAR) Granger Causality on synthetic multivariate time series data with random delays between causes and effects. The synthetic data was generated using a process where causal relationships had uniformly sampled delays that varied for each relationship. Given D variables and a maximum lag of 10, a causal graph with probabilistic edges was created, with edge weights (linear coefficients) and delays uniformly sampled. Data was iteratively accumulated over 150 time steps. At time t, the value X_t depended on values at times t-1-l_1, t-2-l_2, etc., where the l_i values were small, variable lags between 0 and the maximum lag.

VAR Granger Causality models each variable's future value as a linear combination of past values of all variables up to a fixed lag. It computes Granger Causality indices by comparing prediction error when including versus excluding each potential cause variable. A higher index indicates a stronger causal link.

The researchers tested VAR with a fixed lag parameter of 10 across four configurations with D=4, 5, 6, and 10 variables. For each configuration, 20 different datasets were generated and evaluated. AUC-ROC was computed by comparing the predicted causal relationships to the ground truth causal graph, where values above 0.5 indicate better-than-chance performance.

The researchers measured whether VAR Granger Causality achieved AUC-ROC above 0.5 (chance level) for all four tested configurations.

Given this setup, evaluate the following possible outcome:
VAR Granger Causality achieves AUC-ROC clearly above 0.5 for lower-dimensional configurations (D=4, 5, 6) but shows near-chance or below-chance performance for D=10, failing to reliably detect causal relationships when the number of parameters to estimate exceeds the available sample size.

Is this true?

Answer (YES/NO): NO